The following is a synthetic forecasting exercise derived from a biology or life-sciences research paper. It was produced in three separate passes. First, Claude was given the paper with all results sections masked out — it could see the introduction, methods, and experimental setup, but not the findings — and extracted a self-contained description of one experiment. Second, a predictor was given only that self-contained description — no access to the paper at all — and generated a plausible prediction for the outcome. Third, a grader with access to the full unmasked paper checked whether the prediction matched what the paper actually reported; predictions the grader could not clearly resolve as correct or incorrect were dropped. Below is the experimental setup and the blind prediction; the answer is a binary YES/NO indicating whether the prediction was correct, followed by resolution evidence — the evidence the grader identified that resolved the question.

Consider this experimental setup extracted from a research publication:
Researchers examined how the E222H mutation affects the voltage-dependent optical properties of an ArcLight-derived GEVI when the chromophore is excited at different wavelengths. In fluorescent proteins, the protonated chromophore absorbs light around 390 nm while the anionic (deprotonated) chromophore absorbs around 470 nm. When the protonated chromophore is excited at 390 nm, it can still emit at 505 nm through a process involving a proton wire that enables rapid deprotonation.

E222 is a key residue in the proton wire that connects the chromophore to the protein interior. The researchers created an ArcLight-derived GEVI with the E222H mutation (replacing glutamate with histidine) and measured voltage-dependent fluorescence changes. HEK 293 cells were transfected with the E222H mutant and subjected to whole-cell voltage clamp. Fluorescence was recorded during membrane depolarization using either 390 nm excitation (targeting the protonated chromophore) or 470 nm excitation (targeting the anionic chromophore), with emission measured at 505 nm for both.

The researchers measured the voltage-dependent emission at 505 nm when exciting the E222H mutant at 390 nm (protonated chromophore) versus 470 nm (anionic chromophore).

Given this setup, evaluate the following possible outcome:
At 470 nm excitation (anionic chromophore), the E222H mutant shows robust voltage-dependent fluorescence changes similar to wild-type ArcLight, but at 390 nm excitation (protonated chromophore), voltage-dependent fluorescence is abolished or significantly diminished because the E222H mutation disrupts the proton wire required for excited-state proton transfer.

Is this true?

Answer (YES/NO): NO